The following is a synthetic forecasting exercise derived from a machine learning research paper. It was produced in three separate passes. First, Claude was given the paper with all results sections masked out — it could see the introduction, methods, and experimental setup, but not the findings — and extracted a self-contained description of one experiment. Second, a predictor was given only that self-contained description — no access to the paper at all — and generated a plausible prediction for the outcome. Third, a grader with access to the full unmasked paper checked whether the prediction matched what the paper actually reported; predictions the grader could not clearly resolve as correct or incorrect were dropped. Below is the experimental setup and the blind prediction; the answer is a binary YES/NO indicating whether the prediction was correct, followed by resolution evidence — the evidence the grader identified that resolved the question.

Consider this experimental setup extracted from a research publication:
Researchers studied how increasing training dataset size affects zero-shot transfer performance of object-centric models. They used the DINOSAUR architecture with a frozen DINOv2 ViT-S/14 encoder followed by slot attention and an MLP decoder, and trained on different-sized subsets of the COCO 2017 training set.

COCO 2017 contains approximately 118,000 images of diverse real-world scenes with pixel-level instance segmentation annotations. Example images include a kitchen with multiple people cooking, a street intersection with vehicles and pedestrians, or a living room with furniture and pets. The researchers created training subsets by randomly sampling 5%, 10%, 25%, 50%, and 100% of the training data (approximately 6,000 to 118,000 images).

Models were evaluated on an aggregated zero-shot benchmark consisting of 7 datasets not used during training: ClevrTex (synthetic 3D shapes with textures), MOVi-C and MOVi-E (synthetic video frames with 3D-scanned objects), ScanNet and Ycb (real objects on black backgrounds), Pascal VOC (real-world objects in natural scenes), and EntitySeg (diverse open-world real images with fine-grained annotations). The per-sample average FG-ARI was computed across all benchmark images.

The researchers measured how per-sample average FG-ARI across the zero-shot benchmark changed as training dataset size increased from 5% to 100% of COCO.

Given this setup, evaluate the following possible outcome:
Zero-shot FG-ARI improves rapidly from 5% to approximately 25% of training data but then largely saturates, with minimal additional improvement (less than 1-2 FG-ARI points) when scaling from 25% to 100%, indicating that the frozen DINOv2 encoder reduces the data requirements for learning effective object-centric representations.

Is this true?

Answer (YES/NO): NO